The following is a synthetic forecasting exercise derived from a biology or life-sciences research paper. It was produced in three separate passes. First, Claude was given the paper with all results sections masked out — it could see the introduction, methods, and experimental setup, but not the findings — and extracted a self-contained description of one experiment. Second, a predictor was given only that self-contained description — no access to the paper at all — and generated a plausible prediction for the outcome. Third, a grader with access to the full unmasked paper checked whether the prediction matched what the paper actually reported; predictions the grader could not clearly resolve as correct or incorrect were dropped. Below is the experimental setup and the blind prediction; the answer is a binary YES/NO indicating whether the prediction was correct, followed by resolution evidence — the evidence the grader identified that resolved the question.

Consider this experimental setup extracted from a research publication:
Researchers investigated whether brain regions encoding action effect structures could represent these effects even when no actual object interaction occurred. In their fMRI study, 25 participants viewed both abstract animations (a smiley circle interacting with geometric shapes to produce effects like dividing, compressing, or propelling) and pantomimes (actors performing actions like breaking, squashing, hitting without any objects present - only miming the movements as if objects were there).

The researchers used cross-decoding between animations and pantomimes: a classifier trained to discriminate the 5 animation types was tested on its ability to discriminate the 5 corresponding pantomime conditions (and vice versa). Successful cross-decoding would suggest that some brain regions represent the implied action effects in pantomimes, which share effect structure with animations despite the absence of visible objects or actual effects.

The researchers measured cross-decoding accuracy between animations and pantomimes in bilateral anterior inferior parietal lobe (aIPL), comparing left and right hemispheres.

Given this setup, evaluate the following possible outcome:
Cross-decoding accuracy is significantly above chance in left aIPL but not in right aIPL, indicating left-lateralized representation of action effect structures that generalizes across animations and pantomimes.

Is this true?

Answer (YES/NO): NO